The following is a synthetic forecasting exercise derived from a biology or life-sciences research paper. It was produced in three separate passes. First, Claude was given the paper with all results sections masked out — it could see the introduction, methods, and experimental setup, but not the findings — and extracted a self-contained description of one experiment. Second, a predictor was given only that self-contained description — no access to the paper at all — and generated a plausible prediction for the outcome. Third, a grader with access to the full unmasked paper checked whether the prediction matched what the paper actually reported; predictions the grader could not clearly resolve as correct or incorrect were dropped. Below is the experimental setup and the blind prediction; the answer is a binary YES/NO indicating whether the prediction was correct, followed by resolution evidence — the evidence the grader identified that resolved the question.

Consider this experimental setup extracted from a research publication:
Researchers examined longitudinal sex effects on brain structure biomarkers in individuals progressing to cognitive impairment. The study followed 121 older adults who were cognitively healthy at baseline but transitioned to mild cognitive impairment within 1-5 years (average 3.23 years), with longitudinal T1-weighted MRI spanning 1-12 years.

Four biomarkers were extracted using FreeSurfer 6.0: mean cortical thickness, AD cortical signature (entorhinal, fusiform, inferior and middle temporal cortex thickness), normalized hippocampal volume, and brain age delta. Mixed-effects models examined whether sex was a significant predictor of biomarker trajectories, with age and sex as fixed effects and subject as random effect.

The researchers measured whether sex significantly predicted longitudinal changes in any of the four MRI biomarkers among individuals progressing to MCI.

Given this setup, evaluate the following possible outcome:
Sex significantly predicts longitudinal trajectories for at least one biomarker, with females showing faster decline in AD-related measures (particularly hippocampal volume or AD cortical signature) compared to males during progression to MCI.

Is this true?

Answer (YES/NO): NO